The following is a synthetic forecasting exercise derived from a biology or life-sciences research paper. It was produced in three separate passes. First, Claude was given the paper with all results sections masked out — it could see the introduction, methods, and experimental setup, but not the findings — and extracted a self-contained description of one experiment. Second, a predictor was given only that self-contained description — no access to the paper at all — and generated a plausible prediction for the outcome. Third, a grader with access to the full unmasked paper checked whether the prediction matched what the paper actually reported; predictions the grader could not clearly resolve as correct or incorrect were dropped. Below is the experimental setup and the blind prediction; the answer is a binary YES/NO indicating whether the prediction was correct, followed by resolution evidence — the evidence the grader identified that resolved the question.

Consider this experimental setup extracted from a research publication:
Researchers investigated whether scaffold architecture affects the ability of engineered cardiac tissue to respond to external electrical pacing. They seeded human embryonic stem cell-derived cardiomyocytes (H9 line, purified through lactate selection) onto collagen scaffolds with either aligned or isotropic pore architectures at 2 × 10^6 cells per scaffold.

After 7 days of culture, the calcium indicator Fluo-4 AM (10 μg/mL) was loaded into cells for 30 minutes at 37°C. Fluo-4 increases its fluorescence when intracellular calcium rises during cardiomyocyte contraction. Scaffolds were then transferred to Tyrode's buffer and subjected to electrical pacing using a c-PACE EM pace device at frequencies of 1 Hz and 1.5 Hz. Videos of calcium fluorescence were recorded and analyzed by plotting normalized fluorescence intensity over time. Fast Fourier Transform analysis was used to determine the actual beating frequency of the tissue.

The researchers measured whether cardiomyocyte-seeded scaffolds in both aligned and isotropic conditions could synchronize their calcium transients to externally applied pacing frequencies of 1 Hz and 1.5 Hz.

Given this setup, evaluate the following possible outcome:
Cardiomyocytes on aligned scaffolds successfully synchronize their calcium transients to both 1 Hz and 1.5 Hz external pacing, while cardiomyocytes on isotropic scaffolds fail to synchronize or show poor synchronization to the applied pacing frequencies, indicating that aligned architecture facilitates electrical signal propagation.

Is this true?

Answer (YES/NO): YES